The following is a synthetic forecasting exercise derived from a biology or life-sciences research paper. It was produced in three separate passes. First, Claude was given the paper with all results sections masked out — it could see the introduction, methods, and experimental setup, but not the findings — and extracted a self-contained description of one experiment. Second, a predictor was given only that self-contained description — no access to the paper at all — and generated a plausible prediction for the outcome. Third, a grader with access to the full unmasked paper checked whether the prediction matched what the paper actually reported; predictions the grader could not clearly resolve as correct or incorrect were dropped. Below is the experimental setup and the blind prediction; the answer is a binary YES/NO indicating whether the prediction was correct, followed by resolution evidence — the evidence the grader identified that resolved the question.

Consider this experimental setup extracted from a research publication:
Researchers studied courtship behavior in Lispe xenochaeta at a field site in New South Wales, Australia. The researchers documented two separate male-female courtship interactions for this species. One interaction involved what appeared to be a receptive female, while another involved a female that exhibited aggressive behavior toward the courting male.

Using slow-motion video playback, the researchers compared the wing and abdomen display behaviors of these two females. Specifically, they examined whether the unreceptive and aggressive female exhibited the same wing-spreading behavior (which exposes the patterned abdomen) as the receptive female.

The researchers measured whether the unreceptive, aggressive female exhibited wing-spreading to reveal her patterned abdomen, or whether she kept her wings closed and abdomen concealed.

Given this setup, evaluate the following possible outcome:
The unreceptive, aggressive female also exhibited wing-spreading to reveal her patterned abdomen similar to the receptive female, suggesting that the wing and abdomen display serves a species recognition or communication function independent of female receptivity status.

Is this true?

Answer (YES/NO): NO